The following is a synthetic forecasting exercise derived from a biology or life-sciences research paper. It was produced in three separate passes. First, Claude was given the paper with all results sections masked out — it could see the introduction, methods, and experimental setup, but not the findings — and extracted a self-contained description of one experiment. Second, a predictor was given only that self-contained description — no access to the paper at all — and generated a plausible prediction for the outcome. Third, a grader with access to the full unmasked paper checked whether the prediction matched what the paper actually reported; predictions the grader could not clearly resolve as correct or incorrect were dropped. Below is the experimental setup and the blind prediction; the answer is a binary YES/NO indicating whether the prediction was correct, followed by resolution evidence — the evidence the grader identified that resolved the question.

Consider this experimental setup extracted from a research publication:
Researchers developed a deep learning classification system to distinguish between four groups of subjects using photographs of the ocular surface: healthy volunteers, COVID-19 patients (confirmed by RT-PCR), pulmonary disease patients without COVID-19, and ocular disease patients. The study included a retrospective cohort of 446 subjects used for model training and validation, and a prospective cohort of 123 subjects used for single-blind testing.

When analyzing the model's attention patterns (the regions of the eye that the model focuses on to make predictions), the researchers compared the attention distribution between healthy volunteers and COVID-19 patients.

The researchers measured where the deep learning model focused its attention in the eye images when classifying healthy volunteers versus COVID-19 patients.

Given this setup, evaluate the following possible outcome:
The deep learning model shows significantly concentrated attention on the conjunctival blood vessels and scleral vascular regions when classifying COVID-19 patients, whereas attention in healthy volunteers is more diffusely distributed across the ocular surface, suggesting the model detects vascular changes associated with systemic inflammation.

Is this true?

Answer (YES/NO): NO